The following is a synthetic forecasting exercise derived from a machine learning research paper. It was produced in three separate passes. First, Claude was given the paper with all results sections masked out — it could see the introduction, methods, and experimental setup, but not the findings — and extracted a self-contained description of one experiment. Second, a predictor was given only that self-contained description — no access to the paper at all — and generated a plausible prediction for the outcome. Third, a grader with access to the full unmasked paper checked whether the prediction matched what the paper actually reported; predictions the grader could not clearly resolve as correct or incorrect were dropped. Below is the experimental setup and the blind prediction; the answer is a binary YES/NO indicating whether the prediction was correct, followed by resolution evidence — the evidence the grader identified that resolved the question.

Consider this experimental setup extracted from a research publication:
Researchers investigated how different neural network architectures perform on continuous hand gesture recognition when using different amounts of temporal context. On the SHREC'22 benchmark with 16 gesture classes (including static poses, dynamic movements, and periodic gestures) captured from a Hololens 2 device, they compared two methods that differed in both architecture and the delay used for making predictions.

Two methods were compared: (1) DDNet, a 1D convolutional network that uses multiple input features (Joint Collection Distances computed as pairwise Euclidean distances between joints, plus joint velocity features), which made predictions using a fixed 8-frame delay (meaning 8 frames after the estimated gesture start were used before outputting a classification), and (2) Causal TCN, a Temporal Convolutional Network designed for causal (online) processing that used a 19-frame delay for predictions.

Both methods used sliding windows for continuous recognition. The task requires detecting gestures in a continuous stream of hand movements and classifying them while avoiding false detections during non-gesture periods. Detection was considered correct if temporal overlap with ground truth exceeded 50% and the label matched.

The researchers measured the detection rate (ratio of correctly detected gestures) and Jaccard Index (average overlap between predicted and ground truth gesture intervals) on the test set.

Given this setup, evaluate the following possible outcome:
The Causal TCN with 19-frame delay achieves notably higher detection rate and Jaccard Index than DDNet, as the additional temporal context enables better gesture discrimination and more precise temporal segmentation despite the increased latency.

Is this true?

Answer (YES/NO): NO